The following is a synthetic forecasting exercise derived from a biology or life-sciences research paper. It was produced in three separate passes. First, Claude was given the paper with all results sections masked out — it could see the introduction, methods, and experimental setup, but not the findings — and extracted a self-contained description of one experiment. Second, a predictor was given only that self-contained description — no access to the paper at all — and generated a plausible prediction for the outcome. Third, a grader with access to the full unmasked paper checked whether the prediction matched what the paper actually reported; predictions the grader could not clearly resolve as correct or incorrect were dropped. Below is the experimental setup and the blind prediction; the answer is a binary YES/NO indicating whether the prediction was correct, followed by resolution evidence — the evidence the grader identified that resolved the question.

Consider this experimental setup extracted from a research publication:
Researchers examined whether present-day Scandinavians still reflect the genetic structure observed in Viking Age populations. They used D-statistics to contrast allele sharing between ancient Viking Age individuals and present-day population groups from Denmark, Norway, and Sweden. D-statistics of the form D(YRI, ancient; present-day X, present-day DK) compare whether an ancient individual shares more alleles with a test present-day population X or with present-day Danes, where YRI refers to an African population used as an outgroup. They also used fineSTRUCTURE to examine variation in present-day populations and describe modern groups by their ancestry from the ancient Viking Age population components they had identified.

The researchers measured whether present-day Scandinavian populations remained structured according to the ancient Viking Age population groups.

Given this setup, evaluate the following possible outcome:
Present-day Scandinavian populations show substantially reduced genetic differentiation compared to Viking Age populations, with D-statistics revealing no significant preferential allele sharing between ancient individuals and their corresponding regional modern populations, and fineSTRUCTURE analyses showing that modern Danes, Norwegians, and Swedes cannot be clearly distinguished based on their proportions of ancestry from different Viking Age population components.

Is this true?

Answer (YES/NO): NO